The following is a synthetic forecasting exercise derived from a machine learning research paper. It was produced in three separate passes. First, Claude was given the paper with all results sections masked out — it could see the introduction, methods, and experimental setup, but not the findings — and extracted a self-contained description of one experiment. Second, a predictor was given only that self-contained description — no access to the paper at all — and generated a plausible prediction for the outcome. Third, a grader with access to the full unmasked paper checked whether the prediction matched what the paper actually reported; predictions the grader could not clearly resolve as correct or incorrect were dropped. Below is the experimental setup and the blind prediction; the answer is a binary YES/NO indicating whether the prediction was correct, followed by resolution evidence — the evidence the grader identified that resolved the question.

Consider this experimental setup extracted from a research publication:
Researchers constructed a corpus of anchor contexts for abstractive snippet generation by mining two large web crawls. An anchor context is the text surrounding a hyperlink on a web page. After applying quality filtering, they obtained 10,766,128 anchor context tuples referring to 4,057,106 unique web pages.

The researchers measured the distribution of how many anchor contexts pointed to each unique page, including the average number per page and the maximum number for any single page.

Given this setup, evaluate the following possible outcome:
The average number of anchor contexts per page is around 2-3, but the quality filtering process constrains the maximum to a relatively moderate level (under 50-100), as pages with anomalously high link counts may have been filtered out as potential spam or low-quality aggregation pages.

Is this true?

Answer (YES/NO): NO